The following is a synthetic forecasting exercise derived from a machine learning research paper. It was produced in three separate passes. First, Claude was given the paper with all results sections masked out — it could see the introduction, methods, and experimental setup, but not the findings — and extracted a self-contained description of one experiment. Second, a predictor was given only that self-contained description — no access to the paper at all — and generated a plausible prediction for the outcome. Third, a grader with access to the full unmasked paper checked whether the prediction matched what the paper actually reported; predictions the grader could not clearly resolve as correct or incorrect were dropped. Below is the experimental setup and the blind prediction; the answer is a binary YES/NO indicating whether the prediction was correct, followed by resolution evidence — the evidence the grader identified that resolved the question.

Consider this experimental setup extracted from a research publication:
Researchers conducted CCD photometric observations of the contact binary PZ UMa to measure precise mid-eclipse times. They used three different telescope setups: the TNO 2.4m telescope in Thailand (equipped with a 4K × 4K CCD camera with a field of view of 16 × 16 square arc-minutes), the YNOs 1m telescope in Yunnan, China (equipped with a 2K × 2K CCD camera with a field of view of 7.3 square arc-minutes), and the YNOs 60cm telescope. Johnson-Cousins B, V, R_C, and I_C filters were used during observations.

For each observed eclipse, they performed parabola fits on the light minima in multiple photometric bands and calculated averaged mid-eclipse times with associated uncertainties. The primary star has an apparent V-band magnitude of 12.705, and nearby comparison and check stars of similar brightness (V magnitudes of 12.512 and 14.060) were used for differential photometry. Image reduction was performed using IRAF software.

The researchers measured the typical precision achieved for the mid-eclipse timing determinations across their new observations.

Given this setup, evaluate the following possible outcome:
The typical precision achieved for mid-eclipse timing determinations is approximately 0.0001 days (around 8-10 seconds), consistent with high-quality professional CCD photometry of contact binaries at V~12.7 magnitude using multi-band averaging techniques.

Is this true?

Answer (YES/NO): YES